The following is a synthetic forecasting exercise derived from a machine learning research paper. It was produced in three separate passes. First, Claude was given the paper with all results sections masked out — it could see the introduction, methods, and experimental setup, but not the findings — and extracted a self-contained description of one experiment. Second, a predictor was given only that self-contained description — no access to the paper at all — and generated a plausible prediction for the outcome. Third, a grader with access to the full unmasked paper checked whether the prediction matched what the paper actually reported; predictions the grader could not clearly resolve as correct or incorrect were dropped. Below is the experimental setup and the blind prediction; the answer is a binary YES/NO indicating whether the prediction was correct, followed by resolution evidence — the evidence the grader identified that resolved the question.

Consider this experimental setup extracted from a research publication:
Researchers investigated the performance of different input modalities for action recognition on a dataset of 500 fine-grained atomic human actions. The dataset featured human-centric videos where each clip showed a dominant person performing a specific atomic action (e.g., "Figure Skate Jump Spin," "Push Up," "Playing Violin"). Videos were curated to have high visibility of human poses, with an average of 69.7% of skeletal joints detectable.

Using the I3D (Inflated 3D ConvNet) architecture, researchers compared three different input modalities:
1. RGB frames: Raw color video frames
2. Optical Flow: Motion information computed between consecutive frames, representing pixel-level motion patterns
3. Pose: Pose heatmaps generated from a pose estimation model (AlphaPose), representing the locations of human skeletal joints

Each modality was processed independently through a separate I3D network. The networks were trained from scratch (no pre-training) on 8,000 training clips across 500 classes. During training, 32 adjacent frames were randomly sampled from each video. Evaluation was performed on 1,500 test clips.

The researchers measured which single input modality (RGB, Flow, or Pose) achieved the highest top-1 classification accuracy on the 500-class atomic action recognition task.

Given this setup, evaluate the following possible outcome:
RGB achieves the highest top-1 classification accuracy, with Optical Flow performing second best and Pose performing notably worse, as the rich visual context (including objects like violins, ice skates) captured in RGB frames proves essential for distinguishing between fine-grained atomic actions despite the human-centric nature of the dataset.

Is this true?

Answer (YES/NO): NO